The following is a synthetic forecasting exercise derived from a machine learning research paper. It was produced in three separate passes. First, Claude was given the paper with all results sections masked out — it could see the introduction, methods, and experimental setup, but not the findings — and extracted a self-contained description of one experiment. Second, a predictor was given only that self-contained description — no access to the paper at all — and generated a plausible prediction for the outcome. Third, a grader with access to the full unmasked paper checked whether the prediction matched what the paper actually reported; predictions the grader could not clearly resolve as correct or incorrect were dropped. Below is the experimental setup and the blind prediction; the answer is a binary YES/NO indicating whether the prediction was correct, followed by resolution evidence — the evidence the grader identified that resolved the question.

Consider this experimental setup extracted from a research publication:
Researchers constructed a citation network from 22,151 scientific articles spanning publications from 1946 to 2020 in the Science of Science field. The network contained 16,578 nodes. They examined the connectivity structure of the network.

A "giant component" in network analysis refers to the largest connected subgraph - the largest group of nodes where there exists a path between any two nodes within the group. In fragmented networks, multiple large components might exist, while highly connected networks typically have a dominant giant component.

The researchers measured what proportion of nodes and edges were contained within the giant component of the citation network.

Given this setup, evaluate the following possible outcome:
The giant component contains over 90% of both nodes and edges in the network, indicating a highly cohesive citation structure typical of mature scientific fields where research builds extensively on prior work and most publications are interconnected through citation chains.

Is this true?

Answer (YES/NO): YES